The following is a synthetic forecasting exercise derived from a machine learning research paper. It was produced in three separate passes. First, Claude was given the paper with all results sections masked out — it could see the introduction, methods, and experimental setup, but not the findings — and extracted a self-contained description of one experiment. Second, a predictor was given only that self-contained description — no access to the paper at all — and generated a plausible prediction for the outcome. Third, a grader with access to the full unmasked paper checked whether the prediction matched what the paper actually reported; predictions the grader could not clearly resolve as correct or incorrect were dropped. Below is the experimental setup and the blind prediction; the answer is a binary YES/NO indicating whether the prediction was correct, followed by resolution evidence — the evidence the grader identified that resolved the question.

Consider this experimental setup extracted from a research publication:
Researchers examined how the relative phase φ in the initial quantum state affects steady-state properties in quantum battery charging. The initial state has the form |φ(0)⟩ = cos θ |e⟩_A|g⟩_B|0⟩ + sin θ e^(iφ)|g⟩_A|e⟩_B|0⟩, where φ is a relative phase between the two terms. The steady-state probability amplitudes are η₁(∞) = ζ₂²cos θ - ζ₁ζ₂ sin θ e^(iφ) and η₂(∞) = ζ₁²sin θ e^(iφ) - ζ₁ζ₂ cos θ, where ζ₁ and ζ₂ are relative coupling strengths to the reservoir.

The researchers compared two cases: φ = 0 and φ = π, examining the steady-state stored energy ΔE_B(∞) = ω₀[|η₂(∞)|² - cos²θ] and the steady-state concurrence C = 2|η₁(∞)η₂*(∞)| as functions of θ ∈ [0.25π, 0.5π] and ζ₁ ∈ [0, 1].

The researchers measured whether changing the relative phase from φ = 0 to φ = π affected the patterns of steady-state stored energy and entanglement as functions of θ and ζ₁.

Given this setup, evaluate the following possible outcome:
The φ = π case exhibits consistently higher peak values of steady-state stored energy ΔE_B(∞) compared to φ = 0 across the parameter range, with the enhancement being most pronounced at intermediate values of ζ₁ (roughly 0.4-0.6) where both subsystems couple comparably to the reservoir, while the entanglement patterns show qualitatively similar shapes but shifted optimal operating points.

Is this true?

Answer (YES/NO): NO